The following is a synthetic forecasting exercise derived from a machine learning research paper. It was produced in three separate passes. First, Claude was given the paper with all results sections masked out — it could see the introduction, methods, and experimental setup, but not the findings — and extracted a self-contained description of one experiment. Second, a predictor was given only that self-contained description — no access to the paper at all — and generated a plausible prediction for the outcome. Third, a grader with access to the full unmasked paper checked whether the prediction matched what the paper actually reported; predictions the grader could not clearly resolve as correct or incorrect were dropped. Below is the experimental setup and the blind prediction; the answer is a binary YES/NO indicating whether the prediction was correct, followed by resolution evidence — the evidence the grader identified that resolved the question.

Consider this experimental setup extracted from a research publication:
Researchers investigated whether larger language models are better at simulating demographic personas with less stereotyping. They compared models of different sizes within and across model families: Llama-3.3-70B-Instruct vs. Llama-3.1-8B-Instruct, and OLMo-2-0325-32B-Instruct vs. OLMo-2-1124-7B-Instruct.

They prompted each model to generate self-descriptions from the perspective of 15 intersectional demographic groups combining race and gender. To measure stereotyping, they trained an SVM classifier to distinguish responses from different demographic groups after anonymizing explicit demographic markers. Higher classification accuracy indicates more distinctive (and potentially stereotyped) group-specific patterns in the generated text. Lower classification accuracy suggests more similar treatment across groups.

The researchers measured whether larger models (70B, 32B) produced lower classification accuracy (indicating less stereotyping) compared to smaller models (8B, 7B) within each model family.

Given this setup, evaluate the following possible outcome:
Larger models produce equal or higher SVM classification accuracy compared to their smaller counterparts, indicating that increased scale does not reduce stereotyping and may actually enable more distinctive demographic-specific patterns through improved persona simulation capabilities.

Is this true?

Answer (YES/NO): YES